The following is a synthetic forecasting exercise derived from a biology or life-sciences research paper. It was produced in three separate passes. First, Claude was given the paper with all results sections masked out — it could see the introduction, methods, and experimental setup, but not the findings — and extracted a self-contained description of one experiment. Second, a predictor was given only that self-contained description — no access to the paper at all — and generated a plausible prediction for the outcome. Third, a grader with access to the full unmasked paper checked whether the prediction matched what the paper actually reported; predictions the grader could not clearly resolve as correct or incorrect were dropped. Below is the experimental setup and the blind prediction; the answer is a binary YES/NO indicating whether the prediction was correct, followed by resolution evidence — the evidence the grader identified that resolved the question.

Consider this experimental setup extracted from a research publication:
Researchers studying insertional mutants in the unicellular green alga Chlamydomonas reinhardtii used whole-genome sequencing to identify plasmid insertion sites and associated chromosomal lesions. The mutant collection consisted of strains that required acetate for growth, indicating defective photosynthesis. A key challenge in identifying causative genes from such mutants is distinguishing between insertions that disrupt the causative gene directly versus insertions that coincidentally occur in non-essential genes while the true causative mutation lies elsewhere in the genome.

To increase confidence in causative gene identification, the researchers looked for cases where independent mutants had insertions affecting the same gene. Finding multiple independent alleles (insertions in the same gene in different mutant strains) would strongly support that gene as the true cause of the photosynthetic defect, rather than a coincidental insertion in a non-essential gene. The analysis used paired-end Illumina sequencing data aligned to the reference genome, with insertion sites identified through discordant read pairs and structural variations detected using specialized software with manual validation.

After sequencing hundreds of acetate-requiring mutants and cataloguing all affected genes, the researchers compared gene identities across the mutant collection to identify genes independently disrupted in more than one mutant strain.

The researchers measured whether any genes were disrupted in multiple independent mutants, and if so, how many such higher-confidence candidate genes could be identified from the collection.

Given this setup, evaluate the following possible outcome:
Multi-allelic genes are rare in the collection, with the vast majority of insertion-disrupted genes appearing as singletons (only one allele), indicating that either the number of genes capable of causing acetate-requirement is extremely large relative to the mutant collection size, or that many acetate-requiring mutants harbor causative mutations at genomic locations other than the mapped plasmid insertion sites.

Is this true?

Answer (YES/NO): NO